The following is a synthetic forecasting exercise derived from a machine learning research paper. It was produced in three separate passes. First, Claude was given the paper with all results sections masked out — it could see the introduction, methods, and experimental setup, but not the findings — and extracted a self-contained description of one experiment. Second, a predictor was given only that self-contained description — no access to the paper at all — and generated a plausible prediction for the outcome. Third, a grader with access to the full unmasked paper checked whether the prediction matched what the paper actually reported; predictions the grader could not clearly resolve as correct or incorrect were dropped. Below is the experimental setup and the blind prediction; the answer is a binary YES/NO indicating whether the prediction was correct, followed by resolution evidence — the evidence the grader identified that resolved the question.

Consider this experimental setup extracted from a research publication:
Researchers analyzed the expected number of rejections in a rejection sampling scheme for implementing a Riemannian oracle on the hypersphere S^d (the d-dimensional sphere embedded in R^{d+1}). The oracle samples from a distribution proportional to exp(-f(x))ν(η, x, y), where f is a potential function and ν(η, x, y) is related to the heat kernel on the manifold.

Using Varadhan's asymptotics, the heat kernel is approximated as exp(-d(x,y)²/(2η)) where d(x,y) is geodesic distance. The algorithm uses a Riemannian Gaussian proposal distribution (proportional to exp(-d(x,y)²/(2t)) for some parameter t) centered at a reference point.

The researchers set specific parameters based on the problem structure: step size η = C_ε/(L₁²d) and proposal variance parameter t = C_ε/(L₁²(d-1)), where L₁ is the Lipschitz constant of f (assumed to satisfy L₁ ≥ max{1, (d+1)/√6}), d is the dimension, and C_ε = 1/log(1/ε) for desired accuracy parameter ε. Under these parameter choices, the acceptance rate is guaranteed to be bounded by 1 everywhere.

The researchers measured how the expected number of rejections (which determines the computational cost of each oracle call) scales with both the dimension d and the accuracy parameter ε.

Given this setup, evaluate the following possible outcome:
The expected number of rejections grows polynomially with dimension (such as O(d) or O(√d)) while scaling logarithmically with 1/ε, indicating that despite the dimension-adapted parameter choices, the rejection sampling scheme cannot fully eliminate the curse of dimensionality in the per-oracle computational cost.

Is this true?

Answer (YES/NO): NO